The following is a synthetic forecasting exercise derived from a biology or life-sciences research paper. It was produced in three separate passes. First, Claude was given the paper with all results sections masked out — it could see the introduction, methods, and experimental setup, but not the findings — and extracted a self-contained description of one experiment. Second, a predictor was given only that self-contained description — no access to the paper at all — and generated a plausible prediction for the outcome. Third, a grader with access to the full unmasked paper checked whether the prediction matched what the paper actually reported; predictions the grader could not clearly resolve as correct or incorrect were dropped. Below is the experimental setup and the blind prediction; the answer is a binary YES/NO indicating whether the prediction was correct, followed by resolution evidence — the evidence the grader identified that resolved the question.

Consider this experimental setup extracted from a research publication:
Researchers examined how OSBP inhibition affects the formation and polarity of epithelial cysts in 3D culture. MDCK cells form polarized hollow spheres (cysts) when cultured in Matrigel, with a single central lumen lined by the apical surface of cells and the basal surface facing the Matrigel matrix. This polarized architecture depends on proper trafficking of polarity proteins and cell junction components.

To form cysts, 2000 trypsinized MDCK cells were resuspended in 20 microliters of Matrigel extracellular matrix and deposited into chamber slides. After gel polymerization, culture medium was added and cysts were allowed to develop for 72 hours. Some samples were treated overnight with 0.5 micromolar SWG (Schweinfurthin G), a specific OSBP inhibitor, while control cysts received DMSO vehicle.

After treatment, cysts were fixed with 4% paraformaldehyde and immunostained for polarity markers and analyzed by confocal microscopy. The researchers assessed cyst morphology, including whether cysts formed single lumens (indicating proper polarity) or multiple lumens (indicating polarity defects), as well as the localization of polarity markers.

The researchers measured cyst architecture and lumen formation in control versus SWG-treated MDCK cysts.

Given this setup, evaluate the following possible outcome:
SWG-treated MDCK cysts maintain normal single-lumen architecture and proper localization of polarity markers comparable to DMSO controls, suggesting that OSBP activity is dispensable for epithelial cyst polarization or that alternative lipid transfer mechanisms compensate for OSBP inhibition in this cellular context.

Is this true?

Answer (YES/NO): NO